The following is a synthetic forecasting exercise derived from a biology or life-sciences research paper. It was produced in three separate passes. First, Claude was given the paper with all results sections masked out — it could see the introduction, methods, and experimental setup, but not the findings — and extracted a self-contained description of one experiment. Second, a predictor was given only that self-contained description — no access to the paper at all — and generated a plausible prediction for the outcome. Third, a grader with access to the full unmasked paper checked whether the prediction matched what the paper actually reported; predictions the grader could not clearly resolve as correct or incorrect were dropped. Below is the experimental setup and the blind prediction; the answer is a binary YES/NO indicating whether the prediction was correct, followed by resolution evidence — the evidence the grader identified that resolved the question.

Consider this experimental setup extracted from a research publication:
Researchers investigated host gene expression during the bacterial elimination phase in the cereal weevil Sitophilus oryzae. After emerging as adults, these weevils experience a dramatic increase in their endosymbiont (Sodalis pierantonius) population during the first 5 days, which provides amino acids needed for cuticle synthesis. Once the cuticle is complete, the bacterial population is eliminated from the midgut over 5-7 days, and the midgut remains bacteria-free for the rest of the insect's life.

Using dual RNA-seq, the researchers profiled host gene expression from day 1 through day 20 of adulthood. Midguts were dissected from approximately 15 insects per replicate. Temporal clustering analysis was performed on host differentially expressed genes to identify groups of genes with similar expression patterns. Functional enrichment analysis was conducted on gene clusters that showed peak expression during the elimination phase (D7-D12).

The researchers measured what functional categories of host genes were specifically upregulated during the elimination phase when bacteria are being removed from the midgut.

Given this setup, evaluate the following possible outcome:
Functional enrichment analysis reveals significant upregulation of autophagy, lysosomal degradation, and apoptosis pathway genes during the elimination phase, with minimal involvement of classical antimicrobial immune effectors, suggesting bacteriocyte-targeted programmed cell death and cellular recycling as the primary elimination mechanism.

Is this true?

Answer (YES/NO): NO